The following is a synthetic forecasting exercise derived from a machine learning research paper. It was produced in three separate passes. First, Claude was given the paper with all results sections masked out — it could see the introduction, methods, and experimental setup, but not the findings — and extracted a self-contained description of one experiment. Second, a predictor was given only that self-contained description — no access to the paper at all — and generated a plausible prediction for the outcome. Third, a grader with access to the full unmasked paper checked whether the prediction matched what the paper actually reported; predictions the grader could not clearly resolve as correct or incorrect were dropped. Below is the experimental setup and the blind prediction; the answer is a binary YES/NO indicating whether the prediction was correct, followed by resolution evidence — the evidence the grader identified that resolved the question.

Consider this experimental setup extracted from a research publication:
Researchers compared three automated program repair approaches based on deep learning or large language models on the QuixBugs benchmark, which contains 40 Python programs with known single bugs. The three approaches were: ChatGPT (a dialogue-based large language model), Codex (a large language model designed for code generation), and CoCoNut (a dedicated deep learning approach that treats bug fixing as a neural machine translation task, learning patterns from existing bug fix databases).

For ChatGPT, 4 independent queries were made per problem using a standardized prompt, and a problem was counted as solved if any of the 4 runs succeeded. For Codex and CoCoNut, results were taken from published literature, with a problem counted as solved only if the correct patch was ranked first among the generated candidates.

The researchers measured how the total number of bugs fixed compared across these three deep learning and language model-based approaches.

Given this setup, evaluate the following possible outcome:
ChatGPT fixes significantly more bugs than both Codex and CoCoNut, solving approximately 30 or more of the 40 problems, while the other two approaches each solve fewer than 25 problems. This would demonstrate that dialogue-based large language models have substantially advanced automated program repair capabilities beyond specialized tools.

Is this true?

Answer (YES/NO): NO